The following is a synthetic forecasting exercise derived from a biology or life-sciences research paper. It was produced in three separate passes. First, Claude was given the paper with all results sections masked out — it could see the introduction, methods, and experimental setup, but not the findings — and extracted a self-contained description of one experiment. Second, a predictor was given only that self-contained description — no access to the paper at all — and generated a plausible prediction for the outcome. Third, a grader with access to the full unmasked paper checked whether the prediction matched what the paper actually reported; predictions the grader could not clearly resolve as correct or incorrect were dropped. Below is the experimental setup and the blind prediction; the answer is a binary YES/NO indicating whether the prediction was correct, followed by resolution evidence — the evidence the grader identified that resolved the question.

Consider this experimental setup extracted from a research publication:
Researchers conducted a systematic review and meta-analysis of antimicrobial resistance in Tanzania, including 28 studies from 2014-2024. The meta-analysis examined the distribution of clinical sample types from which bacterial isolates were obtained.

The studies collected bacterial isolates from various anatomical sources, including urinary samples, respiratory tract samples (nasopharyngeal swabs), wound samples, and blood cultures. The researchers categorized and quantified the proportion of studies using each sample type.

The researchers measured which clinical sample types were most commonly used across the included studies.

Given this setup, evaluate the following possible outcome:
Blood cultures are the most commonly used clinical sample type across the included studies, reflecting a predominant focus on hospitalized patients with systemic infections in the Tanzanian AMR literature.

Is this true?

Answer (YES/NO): NO